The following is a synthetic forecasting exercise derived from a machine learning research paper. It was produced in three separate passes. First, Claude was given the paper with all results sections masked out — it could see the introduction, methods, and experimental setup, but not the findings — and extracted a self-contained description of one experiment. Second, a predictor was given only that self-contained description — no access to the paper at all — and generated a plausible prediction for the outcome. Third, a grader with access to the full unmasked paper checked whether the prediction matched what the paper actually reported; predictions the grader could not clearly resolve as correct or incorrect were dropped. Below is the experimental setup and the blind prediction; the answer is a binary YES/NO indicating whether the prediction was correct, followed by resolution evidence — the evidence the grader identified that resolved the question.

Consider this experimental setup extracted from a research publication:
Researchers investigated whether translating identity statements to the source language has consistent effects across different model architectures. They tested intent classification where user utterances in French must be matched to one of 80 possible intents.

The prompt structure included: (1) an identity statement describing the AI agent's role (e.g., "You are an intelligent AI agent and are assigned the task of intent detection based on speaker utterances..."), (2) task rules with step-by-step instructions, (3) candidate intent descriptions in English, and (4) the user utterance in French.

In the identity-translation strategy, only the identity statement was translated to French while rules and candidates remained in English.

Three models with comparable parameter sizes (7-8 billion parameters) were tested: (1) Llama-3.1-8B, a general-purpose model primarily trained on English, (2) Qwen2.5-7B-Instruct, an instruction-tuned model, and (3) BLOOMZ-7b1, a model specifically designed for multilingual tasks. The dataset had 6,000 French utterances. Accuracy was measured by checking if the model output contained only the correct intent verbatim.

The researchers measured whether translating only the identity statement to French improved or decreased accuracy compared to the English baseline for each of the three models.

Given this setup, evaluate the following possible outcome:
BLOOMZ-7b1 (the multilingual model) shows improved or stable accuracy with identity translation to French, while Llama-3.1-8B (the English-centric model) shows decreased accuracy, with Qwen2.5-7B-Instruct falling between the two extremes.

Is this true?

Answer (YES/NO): NO